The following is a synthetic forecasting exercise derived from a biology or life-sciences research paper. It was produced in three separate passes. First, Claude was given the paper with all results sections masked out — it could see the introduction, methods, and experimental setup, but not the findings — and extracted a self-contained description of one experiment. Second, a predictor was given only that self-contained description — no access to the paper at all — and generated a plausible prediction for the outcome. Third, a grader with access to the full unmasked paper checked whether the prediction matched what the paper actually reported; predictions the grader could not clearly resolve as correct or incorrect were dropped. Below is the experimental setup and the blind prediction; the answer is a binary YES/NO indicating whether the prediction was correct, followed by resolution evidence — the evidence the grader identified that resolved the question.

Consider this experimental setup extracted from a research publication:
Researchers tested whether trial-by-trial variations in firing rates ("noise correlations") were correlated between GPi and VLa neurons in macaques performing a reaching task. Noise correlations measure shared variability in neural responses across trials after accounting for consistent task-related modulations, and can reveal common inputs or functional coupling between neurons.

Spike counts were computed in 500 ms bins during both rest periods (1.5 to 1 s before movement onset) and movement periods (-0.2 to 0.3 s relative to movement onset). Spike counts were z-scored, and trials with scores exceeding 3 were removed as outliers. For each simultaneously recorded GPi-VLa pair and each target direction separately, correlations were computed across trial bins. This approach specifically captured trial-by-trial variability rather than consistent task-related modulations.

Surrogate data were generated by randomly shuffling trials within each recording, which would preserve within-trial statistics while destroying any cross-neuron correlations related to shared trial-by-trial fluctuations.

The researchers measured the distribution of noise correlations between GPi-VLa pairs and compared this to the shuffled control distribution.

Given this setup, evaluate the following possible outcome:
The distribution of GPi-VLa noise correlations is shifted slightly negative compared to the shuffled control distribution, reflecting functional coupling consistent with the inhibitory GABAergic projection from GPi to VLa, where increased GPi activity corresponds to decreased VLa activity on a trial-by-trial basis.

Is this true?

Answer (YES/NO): NO